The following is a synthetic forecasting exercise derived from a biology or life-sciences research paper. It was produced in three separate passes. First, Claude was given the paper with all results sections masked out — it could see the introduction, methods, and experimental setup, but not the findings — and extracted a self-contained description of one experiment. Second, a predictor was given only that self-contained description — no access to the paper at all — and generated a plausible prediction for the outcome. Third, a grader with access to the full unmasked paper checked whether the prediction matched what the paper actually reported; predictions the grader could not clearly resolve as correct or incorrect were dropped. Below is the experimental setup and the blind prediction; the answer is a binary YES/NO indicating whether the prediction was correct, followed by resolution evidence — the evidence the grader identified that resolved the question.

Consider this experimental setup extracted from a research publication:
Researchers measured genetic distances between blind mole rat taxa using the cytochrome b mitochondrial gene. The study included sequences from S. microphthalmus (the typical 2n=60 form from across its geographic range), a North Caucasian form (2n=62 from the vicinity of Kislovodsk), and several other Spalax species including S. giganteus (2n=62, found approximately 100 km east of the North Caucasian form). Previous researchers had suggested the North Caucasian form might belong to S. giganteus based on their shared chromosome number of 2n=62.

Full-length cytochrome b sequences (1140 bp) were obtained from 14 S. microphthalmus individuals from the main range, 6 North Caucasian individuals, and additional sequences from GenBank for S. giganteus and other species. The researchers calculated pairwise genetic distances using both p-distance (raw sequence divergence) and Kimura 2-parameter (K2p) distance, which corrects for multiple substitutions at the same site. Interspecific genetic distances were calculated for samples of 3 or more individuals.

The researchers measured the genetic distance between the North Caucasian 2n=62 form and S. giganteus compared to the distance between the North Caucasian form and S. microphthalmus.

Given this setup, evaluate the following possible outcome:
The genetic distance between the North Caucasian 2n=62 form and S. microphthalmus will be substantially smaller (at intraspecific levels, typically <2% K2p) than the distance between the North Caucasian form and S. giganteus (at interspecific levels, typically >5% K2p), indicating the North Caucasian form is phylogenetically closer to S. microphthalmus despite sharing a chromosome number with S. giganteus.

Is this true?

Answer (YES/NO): NO